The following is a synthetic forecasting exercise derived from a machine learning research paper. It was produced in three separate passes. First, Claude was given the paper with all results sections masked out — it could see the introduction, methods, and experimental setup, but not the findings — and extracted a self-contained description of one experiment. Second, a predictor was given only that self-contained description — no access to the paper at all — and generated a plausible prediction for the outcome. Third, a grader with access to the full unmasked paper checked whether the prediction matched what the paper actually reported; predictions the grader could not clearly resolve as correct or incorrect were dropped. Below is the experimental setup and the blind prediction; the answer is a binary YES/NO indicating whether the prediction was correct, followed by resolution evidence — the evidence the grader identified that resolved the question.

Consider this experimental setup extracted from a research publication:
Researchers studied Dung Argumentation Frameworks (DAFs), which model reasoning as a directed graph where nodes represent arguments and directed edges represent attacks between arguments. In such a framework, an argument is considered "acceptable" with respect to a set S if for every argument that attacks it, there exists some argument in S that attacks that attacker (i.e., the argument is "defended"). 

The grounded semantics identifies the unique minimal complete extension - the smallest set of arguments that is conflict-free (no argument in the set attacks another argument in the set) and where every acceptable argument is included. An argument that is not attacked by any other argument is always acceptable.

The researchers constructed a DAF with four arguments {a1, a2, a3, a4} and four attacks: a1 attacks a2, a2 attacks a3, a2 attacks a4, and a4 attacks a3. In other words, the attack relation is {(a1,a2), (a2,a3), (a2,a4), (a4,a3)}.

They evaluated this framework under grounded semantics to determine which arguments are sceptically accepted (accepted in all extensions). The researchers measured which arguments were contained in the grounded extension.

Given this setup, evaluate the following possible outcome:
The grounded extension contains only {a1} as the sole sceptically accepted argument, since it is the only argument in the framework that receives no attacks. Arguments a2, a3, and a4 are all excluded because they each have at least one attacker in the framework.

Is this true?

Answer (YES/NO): NO